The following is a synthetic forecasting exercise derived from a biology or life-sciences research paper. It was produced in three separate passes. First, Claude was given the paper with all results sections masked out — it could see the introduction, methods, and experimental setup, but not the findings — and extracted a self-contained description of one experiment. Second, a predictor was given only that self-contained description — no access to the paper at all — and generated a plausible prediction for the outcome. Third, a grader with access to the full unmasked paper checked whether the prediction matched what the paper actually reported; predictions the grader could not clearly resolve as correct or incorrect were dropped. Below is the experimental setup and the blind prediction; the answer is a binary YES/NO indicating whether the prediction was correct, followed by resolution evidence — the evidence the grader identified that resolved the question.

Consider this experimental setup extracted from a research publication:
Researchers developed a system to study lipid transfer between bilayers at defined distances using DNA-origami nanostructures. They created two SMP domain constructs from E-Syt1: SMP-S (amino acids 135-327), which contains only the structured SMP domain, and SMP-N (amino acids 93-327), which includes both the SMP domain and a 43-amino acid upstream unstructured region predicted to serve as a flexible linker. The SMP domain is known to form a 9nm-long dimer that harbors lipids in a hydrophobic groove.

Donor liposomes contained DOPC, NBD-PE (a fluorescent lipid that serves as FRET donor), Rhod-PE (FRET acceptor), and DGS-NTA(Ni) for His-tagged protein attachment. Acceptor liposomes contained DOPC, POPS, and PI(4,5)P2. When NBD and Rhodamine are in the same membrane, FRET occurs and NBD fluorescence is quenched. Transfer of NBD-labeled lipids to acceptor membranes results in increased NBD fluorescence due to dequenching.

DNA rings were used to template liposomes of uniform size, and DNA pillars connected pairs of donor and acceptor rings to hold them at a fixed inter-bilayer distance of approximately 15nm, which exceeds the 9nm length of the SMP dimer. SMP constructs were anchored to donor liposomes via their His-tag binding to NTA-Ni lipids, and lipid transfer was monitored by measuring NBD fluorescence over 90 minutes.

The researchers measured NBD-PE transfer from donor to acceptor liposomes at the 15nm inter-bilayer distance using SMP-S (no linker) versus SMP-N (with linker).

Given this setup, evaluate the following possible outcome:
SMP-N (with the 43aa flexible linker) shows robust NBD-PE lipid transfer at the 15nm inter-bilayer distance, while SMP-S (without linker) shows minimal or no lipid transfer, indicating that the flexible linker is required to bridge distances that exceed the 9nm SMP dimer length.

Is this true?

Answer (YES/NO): YES